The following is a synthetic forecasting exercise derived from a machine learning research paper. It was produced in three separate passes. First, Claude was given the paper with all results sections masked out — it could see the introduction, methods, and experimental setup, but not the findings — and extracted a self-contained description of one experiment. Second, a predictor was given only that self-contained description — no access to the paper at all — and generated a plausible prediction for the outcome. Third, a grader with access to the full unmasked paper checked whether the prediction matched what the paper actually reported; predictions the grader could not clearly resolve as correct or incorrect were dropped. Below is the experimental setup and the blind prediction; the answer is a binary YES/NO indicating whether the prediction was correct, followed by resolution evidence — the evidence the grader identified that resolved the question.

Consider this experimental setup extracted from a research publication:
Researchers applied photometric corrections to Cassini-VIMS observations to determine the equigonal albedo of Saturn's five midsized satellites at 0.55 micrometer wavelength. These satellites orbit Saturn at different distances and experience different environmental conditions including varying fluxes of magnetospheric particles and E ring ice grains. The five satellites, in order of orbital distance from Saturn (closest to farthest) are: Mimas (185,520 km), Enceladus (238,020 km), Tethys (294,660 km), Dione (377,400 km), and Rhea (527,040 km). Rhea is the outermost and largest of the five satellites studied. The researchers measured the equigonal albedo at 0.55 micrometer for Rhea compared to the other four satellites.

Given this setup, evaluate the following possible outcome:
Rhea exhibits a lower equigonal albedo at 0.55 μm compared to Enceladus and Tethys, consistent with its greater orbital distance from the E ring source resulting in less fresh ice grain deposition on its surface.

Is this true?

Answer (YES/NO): YES